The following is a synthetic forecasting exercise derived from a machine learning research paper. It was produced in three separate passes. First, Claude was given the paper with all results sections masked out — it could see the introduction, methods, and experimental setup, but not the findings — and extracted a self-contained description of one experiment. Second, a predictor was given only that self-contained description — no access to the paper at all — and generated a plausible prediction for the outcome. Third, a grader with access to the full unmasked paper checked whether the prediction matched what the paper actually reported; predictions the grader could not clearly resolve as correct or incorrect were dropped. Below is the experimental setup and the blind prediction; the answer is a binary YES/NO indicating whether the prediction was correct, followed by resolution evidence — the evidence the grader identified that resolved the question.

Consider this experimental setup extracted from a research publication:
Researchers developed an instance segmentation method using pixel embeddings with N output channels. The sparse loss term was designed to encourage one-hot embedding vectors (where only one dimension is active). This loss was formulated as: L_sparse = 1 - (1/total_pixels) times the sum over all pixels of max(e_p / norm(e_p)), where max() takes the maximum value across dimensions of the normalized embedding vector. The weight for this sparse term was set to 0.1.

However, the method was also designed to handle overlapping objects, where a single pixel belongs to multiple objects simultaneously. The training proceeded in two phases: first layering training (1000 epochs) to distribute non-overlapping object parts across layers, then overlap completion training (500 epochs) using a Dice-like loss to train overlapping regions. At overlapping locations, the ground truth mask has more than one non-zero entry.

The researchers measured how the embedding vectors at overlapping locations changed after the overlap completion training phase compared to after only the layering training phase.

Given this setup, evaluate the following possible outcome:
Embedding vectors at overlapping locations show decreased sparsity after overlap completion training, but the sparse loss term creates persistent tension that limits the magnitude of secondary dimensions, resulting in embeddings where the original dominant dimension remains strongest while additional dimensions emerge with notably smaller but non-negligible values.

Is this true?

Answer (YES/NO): NO